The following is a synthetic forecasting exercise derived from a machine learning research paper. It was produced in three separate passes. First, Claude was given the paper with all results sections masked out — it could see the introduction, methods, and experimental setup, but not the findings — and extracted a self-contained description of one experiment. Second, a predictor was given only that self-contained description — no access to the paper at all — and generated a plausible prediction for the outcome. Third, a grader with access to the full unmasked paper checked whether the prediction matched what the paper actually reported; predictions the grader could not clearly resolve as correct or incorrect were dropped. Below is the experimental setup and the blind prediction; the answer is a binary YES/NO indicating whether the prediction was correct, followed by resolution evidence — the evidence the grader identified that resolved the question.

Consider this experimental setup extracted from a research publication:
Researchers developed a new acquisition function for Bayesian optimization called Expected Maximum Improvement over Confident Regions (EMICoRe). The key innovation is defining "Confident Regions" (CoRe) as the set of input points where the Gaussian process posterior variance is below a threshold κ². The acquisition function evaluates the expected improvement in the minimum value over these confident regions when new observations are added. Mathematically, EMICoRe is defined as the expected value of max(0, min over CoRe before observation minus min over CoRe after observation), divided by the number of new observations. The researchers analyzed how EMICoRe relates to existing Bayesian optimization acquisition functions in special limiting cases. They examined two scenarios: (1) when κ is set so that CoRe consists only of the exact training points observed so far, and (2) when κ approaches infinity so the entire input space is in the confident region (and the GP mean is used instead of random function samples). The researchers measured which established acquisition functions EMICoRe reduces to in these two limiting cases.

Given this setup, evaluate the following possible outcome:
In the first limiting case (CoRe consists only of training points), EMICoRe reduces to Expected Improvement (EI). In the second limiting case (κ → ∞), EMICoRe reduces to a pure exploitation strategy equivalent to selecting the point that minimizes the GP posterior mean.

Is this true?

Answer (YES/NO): NO